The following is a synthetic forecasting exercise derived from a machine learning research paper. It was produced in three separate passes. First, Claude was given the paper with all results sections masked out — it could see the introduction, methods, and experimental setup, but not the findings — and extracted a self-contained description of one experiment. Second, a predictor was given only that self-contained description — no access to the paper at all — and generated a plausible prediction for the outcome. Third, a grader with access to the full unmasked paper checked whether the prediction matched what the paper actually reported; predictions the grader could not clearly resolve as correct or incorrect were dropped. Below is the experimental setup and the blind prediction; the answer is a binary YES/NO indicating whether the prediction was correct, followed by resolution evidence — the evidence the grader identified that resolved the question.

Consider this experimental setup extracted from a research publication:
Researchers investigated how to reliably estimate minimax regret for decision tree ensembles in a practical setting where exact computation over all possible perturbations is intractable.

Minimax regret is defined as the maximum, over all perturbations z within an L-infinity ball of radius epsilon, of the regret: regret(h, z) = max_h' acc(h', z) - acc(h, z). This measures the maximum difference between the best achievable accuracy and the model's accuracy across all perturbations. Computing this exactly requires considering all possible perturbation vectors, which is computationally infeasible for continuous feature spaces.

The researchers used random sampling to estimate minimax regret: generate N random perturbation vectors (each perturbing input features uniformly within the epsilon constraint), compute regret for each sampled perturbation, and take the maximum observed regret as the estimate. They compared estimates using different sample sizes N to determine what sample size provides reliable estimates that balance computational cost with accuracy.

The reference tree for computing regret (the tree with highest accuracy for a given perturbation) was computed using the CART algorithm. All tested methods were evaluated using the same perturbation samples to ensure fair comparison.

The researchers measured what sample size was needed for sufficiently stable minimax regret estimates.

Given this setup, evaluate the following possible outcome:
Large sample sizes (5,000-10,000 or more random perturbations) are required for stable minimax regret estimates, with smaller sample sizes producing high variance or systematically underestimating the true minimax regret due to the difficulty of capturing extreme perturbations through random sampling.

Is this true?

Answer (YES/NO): NO